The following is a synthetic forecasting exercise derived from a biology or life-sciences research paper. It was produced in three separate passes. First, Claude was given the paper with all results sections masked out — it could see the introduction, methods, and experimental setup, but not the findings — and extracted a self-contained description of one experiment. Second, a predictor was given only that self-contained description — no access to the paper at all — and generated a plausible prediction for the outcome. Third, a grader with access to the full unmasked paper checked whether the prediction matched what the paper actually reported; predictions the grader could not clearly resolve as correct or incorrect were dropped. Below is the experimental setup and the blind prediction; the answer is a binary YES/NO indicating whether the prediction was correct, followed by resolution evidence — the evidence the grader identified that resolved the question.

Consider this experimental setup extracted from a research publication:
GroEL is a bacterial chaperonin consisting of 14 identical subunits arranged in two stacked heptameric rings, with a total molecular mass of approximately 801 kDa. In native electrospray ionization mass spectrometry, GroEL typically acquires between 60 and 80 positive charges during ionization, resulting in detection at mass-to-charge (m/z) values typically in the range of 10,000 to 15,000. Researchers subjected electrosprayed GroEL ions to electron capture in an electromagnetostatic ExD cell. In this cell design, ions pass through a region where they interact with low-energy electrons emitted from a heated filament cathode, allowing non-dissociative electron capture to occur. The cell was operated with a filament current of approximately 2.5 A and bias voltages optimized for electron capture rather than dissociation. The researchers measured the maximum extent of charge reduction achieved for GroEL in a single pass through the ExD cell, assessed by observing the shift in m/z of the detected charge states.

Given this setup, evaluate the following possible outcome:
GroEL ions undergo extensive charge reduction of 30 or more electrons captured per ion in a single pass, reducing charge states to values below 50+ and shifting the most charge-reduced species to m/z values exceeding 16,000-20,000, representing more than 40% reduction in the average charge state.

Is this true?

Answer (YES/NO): YES